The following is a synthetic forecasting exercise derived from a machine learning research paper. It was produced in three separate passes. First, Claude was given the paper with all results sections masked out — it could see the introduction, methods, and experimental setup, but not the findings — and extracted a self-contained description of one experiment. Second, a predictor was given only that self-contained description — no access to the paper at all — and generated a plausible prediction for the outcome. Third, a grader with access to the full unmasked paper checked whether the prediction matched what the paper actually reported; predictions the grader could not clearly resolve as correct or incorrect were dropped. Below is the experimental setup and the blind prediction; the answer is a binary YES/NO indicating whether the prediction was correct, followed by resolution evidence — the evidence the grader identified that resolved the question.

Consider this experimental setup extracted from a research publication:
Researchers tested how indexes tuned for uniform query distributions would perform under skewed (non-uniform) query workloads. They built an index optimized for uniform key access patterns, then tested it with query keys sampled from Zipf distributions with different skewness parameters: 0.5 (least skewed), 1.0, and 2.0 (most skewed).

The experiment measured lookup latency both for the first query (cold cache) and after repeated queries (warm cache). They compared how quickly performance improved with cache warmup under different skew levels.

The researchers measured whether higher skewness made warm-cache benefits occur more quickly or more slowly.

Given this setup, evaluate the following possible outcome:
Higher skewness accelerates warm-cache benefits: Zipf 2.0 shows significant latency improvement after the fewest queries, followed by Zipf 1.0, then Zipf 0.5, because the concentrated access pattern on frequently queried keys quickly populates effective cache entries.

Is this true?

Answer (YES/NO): NO